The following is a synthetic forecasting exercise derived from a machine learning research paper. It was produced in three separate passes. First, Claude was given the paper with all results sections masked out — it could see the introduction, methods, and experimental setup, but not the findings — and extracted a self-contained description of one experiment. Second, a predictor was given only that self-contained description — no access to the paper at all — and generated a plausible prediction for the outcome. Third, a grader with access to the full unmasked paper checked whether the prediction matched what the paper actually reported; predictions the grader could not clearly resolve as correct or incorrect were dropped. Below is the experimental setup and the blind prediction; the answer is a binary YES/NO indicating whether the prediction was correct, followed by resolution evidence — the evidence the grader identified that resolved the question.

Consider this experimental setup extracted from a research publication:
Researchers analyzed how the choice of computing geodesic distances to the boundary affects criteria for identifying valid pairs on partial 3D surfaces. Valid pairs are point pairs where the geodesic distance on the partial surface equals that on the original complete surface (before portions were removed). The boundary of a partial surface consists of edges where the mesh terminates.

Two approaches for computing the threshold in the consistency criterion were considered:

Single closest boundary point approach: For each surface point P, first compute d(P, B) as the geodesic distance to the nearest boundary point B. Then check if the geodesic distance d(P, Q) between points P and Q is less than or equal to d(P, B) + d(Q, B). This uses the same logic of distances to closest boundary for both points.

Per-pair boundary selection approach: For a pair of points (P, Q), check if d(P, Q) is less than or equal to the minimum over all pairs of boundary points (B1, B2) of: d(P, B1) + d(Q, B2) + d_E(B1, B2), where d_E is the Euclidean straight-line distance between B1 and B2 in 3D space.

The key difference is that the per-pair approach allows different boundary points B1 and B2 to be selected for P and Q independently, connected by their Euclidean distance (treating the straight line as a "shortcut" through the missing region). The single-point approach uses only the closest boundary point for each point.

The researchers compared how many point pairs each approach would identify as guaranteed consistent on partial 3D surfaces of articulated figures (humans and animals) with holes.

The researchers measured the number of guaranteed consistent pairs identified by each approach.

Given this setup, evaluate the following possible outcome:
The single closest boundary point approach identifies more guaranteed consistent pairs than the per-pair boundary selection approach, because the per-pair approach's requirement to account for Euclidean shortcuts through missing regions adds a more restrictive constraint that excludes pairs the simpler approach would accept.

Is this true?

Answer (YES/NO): NO